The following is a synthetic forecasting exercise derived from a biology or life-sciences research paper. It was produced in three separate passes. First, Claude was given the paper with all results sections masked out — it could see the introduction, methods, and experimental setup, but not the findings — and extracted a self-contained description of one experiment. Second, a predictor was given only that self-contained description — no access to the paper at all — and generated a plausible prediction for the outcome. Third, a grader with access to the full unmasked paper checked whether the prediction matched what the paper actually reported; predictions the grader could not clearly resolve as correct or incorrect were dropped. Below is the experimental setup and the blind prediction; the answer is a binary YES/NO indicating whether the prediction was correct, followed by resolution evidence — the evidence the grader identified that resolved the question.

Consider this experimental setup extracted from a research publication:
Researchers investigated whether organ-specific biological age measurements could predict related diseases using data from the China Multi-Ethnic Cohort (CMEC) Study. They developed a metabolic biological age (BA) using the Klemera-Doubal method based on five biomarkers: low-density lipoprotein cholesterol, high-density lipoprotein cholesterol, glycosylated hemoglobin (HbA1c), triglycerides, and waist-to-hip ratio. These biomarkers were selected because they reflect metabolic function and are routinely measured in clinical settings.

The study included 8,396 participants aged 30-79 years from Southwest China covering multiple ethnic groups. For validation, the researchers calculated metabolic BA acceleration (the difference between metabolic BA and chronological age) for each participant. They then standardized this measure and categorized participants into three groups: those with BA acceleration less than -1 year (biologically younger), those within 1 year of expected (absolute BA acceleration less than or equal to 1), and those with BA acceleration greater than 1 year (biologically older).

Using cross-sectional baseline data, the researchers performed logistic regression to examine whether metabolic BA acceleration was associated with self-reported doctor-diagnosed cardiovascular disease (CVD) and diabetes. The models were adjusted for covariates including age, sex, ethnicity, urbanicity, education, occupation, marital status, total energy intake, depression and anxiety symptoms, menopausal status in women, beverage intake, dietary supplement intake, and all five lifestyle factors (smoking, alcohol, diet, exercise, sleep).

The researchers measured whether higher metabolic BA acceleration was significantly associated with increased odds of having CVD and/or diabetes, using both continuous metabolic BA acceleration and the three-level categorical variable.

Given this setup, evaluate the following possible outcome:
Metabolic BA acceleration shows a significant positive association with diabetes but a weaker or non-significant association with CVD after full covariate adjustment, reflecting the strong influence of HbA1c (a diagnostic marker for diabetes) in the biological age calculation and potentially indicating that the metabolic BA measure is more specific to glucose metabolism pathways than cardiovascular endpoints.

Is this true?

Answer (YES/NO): YES